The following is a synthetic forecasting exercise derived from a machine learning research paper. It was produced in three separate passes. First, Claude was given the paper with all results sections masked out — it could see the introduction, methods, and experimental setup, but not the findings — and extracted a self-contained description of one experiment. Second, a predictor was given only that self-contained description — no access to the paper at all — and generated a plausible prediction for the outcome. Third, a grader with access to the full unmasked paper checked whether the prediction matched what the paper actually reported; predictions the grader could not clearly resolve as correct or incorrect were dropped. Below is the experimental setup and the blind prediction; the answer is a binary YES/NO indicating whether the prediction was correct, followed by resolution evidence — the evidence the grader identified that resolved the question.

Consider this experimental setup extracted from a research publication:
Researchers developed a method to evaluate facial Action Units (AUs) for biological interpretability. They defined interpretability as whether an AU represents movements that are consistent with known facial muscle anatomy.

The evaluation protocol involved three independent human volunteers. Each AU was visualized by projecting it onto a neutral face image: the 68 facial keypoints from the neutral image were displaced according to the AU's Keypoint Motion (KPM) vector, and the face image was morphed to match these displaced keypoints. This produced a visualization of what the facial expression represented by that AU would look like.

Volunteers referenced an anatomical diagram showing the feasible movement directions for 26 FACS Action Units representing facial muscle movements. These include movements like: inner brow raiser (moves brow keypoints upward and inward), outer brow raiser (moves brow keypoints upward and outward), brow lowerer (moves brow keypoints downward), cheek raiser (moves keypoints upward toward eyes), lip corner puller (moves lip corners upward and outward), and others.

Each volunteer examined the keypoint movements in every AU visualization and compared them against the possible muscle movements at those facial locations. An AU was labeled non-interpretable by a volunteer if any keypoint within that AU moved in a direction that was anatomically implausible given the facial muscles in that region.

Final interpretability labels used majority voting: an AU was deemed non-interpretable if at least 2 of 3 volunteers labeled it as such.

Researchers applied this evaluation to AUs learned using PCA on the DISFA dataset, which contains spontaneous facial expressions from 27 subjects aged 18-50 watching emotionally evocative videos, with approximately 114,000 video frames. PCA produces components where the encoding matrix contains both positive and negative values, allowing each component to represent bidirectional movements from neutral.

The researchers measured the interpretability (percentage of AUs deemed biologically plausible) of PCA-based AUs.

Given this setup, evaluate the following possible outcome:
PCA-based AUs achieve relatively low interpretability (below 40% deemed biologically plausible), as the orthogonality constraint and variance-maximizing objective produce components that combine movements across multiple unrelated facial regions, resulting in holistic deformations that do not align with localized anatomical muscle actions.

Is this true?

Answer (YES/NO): NO